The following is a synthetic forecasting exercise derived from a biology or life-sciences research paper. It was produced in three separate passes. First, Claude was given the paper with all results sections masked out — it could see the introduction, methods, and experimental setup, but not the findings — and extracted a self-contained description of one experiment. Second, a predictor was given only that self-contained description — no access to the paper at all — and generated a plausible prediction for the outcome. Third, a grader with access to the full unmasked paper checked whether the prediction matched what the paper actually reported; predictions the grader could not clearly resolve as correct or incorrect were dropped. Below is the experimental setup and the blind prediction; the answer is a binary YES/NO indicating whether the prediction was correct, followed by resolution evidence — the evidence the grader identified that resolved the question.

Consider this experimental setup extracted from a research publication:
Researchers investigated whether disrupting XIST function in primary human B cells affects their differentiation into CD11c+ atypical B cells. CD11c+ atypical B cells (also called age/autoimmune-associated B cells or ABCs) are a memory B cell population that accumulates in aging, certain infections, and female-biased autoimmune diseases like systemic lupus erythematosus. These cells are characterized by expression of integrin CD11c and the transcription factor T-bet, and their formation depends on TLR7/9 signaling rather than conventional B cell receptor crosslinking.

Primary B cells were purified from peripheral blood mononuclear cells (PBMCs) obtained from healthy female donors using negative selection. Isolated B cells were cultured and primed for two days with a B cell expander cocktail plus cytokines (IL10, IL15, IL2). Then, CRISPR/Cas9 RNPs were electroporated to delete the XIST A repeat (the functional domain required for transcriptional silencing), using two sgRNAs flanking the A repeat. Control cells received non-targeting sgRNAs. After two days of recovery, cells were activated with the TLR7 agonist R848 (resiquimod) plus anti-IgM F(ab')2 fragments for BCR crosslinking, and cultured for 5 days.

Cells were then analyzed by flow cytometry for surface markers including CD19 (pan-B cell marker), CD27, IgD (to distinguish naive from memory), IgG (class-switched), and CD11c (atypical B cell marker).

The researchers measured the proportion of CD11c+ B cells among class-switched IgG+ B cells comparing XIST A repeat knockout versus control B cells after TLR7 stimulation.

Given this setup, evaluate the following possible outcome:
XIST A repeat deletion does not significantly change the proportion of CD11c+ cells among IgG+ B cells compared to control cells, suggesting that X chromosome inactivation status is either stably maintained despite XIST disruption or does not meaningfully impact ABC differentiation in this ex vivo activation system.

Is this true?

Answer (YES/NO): NO